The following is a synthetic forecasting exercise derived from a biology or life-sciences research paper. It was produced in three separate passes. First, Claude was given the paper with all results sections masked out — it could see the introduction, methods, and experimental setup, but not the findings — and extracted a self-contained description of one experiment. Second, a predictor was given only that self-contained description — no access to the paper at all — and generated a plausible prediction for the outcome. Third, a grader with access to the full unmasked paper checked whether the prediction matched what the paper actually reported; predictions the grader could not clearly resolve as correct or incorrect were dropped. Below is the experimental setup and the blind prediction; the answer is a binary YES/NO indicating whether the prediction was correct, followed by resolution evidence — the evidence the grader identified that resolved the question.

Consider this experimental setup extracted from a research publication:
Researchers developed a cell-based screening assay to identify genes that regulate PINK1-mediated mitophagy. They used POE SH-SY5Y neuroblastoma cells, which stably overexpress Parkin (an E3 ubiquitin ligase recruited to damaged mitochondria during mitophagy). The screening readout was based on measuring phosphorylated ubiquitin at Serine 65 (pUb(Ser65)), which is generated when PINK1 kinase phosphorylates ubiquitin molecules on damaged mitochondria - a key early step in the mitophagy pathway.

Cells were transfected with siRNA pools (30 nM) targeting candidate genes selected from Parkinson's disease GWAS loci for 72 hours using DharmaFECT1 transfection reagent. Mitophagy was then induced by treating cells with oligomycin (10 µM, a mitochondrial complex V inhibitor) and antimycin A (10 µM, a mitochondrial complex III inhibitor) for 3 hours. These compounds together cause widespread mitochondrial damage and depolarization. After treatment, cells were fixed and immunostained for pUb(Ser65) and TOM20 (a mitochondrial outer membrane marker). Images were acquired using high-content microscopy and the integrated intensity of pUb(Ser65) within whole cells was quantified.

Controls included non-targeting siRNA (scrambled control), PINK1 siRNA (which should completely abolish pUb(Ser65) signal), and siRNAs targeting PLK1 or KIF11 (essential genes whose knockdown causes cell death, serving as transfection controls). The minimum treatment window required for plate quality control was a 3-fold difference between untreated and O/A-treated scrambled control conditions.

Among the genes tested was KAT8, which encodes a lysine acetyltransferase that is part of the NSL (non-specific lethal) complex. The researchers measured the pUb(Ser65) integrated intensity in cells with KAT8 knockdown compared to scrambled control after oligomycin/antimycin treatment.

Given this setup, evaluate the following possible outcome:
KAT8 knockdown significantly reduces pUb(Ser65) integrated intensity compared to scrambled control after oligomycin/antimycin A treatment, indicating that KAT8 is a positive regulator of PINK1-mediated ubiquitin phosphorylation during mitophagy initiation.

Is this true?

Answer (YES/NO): YES